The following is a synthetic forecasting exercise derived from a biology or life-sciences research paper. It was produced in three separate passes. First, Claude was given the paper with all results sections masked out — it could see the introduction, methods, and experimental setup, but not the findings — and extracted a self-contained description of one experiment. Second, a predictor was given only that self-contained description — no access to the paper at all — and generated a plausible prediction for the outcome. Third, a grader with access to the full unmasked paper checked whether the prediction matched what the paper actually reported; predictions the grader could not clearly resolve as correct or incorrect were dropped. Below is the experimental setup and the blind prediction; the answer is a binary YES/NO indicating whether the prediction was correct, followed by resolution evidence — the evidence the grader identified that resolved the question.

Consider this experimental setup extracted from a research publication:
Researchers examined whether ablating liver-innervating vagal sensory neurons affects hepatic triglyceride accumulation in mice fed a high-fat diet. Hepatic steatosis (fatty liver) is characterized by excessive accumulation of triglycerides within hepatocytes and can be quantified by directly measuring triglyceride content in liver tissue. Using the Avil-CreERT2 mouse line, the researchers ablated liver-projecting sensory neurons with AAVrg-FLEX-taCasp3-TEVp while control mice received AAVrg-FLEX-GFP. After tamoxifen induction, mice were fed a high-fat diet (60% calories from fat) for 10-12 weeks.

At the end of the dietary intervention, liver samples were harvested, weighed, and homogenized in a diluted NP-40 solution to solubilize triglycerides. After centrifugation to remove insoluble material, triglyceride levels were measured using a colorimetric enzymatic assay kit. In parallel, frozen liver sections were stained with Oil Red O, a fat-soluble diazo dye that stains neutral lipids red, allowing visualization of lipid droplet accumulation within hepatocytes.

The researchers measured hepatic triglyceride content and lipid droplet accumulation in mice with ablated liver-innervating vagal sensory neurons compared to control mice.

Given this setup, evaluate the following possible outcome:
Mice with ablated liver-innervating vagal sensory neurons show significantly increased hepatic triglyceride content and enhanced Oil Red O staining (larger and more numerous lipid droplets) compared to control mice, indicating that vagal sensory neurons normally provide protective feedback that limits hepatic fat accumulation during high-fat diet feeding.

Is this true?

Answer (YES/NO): NO